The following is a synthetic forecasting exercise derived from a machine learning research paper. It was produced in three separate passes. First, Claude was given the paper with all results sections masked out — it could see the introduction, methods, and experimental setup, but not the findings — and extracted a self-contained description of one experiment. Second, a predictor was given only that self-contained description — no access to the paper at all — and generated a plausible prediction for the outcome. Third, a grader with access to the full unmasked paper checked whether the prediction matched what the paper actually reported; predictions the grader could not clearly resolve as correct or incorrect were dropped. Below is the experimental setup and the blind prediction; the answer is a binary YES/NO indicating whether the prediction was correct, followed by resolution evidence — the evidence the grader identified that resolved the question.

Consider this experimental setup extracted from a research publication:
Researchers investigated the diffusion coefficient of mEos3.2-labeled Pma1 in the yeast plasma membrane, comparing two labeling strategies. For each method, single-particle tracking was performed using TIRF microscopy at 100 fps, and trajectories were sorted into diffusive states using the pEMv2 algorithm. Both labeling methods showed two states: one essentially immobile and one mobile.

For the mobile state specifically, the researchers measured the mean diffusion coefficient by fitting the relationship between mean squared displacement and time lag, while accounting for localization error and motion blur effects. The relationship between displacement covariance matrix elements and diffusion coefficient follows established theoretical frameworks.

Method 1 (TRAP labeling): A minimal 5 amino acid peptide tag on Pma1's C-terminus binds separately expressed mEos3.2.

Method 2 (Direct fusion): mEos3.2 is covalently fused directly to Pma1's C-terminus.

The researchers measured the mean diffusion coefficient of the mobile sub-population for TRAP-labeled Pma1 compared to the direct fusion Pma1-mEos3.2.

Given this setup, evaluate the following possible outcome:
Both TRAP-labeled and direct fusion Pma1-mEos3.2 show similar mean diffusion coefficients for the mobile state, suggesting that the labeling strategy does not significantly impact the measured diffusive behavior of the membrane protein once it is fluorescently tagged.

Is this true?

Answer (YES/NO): NO